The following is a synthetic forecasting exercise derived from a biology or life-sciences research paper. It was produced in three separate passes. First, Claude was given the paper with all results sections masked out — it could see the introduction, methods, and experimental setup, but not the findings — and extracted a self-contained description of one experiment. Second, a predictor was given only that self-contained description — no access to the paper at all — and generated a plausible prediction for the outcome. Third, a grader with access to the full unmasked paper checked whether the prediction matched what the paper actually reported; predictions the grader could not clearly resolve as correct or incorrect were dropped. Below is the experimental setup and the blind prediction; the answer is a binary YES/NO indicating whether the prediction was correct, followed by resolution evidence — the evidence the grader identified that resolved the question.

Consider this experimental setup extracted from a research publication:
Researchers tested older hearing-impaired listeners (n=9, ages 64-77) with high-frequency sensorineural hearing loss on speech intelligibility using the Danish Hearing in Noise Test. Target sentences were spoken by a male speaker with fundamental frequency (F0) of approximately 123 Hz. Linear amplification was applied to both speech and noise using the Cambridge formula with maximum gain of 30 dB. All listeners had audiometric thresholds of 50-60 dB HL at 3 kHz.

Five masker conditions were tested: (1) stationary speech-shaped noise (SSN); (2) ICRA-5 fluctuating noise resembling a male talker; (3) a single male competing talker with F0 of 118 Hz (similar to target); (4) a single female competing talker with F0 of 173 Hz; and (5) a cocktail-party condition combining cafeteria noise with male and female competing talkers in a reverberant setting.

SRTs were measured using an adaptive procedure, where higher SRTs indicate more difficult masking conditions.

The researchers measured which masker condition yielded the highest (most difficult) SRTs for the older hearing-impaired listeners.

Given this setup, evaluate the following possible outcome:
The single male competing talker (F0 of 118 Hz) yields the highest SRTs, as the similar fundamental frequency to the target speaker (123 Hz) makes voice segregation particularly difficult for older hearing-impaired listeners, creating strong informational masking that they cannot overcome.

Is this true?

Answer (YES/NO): YES